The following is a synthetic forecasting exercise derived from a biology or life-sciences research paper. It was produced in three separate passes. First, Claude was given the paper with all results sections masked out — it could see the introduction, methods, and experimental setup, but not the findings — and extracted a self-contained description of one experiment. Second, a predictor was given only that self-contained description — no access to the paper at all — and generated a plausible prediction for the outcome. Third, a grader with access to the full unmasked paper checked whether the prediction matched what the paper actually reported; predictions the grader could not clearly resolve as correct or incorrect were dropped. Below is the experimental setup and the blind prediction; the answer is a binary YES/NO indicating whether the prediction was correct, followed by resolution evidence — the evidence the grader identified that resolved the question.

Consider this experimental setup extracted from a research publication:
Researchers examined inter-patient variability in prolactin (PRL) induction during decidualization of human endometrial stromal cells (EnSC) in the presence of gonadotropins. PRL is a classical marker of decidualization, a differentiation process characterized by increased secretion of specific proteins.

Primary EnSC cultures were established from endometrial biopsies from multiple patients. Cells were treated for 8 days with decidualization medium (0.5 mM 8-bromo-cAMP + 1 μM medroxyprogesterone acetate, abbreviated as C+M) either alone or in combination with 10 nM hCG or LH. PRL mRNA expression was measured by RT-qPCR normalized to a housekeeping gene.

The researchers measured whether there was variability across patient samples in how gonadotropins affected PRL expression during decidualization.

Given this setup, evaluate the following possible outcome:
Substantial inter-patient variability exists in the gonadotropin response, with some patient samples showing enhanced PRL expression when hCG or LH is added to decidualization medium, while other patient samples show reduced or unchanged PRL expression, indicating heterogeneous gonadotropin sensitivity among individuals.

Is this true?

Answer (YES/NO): YES